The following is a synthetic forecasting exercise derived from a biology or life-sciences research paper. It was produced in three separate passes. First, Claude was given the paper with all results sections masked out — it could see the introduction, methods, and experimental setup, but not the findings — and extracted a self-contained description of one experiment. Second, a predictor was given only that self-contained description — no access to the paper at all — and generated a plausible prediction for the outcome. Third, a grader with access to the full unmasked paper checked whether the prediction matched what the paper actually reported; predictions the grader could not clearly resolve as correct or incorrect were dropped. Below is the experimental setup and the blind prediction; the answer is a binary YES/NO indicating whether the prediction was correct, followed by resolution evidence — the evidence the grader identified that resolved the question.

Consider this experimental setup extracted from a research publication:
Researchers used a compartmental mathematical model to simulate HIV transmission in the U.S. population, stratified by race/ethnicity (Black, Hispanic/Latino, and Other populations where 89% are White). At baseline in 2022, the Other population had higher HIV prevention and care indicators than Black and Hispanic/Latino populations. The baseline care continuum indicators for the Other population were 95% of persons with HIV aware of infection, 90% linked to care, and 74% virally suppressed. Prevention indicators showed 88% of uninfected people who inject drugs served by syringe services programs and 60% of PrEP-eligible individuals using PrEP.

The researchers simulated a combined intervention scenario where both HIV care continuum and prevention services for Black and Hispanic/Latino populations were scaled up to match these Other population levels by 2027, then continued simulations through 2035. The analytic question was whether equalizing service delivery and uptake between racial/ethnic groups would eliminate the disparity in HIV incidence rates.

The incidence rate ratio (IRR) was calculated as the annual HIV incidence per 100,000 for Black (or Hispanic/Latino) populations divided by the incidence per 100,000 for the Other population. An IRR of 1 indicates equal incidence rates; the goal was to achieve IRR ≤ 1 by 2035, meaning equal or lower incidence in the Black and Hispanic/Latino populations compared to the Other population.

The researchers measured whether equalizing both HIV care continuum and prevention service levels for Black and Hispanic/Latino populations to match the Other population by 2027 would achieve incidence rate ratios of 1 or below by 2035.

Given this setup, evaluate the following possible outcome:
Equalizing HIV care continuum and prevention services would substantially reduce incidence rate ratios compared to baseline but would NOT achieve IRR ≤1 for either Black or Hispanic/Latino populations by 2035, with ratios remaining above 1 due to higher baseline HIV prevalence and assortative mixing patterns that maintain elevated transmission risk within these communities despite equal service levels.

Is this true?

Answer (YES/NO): YES